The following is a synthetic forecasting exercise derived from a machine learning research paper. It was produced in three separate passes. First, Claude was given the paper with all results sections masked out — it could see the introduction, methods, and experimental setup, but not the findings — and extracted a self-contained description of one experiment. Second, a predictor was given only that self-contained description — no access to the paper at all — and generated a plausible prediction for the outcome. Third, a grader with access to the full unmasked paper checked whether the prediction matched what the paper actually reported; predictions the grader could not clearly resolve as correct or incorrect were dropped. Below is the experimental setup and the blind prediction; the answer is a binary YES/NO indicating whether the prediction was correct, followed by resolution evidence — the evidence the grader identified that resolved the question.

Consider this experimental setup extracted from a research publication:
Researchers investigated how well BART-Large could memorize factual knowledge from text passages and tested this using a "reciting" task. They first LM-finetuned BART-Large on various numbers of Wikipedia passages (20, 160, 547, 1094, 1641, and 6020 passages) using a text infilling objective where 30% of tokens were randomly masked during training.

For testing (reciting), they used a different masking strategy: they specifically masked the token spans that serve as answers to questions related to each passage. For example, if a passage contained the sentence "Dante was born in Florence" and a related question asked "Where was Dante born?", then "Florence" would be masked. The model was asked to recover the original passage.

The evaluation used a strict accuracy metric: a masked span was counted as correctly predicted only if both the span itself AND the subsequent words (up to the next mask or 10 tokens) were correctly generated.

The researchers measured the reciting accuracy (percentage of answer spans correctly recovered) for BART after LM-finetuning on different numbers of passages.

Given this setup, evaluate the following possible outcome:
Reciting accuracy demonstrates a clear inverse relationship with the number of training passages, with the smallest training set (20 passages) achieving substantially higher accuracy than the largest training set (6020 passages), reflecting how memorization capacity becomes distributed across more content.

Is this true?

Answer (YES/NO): YES